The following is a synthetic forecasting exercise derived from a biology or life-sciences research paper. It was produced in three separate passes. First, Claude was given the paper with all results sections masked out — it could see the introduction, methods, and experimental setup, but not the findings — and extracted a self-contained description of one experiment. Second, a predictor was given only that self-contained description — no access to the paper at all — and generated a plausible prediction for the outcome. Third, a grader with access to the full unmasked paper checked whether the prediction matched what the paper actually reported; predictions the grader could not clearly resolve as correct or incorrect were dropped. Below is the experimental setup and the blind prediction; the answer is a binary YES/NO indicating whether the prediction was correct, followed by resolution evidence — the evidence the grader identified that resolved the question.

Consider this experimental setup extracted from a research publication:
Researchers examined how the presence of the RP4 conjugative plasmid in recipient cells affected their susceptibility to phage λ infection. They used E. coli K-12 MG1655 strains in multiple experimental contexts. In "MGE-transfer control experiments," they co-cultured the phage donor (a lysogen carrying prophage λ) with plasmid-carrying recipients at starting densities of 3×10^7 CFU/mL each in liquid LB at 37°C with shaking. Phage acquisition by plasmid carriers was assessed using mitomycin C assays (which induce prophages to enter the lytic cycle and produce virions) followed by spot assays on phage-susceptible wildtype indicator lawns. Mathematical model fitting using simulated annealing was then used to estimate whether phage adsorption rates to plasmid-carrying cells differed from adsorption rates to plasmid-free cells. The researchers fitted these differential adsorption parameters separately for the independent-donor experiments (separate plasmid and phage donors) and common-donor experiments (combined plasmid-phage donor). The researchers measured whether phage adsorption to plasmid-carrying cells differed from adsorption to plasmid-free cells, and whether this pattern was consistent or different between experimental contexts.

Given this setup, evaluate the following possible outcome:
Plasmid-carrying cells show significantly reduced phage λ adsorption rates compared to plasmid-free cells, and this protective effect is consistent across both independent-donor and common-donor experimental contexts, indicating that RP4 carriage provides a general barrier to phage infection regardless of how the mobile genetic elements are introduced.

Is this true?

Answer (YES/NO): NO